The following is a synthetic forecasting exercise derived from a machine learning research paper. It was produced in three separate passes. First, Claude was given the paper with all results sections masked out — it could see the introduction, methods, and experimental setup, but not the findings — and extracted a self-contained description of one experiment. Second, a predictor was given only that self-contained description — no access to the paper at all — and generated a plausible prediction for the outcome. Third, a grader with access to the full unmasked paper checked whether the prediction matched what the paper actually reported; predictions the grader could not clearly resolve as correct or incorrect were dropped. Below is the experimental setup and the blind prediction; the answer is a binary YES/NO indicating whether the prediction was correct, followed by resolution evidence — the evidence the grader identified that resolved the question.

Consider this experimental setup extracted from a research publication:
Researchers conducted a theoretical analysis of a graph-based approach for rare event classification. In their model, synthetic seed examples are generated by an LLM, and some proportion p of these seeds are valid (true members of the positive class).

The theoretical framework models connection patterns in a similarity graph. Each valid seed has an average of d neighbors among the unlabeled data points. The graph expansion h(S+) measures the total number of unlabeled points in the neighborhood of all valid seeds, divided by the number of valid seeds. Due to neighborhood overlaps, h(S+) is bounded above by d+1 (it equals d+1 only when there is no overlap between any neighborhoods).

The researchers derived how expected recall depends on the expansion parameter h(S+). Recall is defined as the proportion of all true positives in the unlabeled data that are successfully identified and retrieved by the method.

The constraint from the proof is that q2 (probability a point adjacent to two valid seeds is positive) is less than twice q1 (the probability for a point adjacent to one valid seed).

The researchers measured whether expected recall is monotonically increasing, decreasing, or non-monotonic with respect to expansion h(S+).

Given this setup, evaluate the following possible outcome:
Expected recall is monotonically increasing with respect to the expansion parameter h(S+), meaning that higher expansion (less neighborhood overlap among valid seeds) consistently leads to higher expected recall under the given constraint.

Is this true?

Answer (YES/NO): YES